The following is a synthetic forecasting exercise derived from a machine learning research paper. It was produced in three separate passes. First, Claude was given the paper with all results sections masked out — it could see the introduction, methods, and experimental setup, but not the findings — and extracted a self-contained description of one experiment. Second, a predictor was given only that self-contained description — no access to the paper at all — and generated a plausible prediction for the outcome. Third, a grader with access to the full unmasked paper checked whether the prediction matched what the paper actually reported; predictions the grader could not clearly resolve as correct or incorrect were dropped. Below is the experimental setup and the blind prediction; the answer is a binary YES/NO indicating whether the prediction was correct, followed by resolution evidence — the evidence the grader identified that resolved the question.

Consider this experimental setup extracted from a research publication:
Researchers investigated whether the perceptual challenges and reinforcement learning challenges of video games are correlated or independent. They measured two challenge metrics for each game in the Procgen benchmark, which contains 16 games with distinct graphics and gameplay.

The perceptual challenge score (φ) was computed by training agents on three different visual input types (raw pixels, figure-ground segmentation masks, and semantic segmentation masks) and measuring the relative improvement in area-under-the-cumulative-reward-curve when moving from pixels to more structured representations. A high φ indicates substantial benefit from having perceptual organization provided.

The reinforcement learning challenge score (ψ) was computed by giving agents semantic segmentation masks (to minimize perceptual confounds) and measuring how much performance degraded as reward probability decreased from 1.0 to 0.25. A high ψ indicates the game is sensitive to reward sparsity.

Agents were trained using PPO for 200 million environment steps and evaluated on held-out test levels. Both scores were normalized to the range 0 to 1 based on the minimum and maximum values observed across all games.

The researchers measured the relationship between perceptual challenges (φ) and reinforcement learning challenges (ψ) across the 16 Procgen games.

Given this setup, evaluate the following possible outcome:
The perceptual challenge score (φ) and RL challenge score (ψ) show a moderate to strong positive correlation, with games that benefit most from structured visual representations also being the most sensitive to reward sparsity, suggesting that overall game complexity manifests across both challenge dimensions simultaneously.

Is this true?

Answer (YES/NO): NO